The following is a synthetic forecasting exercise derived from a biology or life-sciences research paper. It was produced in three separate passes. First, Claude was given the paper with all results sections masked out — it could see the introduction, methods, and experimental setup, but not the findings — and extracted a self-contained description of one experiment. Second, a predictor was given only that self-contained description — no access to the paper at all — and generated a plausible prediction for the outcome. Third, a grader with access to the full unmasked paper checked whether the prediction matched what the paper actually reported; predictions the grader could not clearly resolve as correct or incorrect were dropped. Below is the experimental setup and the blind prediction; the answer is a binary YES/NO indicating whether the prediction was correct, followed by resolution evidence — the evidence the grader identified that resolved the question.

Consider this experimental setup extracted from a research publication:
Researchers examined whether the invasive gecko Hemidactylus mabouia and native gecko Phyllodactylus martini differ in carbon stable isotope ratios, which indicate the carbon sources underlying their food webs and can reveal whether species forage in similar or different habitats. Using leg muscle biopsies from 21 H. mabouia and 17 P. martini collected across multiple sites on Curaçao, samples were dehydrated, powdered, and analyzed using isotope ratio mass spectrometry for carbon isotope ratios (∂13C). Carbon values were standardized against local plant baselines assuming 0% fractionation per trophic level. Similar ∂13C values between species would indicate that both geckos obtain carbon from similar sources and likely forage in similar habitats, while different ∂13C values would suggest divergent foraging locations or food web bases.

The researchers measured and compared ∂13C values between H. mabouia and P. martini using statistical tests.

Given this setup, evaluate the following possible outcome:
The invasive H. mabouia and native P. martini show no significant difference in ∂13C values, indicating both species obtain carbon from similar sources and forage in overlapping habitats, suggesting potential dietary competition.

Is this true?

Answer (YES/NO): YES